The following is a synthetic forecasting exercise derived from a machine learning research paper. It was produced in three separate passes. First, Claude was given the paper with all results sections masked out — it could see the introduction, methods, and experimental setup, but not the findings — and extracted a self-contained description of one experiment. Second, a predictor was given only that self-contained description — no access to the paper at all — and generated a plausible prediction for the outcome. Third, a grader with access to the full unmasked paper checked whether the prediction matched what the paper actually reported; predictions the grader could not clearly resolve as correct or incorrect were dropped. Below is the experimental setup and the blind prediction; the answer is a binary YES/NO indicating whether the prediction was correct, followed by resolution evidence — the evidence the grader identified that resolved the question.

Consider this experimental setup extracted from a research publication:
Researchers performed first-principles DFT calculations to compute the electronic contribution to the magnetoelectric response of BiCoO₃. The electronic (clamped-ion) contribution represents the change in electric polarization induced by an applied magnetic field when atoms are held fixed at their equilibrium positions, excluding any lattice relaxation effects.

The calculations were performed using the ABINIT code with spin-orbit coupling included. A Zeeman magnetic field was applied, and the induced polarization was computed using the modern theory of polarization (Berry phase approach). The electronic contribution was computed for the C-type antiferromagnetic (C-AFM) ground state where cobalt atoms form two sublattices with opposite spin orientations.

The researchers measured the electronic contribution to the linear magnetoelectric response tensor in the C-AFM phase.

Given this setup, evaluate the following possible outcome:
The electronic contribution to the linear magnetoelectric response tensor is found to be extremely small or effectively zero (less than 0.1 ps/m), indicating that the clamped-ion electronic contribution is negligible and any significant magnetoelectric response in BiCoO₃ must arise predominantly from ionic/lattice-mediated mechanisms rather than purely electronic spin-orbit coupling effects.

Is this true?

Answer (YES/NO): YES